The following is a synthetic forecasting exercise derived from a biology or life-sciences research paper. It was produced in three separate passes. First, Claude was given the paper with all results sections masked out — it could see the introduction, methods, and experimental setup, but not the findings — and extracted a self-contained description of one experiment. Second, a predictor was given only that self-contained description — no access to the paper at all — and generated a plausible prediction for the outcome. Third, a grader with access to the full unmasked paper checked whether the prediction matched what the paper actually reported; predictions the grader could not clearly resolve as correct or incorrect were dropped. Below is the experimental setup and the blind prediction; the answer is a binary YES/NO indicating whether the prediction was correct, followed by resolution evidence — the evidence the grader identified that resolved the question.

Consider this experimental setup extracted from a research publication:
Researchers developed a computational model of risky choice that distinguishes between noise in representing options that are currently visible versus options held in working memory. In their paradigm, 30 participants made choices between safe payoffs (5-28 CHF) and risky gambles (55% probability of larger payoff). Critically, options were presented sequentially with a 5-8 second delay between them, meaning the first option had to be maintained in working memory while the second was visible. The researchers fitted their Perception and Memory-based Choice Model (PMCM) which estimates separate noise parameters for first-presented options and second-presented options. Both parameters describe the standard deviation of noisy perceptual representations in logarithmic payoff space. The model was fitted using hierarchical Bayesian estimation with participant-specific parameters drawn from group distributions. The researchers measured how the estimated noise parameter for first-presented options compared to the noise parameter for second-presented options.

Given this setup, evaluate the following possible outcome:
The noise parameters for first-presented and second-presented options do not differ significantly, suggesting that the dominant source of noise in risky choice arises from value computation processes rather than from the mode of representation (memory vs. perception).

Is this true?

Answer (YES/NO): NO